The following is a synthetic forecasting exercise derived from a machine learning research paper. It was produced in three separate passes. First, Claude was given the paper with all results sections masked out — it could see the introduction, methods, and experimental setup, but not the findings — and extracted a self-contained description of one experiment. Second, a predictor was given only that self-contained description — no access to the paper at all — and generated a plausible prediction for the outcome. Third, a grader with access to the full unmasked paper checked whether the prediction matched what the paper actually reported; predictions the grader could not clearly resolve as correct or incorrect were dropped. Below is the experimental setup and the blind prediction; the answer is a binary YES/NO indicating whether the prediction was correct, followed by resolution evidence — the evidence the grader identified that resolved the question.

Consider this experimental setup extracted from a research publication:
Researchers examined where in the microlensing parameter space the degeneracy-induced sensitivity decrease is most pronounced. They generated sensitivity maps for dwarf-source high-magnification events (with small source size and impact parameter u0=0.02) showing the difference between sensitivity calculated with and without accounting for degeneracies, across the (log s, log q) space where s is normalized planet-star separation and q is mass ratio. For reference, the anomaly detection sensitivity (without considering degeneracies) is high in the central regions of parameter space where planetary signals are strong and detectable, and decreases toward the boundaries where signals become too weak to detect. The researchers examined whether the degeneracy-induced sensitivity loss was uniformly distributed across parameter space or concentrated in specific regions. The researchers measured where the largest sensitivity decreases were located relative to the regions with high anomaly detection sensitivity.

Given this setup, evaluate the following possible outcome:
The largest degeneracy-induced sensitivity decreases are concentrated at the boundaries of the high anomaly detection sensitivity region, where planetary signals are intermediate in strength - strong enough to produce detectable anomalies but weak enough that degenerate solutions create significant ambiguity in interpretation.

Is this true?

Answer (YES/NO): YES